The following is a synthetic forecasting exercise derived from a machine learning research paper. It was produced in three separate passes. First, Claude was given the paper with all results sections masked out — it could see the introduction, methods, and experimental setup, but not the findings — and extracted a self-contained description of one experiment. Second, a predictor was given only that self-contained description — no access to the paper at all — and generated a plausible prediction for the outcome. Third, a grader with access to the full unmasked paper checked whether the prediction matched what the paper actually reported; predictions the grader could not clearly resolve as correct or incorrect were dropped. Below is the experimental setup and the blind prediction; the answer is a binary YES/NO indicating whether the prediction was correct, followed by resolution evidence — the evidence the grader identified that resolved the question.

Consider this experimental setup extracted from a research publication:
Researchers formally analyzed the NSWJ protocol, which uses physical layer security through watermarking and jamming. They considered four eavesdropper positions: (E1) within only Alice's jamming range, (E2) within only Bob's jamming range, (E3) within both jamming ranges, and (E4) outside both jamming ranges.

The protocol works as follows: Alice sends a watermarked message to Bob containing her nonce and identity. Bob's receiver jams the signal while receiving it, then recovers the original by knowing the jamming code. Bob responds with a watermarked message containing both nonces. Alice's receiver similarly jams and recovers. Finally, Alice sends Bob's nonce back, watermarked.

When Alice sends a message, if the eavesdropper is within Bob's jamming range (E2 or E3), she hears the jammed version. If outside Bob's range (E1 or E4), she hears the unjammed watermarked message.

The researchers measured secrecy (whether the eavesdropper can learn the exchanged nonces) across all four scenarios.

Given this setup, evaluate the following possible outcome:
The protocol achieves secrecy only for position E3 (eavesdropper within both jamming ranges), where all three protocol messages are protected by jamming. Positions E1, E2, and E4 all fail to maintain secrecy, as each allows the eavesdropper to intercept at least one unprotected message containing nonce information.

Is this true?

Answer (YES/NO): YES